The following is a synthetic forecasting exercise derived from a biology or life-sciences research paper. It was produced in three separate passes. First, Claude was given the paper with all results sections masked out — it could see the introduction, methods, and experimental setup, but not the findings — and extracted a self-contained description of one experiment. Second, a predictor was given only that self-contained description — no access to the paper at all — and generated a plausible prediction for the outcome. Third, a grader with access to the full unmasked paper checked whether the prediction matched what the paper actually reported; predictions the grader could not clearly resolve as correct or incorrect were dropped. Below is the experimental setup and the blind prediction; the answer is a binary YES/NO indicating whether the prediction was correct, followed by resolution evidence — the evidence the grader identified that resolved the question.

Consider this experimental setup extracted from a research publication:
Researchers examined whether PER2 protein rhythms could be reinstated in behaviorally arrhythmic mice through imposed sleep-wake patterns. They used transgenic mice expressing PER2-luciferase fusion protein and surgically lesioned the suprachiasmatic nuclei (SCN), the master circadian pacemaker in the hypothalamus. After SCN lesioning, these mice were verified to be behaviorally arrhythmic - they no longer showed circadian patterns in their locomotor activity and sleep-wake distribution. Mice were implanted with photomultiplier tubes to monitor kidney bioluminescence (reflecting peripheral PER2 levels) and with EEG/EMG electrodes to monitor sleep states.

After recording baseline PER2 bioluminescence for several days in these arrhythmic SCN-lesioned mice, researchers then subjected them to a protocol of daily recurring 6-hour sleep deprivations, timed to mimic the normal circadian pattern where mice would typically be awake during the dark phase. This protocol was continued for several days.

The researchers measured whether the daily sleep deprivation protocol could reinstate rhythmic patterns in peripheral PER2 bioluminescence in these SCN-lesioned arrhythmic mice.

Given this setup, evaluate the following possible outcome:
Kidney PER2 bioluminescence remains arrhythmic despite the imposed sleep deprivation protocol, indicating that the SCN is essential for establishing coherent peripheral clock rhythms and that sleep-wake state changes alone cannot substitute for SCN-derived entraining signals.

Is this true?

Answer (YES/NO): NO